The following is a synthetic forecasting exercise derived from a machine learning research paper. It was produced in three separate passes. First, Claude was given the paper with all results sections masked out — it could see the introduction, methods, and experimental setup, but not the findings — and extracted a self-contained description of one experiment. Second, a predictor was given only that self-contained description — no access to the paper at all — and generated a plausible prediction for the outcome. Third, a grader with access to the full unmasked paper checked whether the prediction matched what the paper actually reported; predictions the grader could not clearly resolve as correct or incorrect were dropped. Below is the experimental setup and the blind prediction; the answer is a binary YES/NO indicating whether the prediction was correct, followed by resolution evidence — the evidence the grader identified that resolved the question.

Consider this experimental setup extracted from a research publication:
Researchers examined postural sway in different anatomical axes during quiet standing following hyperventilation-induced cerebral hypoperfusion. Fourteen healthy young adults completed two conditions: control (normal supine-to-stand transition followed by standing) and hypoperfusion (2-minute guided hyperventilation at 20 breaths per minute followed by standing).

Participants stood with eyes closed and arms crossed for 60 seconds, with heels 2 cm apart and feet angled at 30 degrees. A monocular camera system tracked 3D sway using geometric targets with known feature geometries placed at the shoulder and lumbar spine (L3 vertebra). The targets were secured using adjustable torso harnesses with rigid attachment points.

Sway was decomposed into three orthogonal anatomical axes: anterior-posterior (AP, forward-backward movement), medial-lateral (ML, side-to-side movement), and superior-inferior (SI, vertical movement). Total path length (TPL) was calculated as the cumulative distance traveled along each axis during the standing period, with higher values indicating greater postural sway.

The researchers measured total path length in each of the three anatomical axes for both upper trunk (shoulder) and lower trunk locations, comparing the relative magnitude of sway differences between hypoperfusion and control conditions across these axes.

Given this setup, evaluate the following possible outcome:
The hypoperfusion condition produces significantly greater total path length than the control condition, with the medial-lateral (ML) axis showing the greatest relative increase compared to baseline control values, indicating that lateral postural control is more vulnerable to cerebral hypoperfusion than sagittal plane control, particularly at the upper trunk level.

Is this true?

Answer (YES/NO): NO